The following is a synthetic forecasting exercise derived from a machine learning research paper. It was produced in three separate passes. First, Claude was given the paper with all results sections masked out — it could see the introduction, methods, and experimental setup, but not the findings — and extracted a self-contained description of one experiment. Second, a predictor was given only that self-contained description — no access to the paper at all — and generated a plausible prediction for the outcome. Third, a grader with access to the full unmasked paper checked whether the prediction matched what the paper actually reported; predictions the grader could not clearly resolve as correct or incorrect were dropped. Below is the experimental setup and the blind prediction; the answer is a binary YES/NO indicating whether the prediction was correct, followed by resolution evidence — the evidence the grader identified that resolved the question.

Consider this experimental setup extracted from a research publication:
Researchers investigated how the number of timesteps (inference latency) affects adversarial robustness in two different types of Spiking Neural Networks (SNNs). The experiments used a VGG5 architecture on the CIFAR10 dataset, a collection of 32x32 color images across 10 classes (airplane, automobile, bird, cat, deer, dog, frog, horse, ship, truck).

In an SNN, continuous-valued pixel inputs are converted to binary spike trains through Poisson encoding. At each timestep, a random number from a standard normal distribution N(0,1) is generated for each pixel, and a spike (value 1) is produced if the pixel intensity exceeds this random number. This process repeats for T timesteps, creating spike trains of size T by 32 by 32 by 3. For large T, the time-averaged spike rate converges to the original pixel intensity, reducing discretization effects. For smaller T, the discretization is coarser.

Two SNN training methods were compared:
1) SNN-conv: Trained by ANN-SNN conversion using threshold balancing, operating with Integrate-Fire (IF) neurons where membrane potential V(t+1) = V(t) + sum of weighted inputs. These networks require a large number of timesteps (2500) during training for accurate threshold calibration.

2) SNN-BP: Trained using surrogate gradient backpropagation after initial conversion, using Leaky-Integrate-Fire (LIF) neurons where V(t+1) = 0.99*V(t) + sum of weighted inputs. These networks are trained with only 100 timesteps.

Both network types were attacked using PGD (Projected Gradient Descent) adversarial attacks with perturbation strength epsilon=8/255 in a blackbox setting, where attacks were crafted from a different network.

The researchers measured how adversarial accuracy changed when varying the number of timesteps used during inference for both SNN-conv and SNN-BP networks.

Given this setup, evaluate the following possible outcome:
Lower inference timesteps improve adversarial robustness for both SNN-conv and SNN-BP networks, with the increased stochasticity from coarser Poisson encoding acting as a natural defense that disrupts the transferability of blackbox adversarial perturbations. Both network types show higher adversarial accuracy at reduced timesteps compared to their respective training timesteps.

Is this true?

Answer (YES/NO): NO